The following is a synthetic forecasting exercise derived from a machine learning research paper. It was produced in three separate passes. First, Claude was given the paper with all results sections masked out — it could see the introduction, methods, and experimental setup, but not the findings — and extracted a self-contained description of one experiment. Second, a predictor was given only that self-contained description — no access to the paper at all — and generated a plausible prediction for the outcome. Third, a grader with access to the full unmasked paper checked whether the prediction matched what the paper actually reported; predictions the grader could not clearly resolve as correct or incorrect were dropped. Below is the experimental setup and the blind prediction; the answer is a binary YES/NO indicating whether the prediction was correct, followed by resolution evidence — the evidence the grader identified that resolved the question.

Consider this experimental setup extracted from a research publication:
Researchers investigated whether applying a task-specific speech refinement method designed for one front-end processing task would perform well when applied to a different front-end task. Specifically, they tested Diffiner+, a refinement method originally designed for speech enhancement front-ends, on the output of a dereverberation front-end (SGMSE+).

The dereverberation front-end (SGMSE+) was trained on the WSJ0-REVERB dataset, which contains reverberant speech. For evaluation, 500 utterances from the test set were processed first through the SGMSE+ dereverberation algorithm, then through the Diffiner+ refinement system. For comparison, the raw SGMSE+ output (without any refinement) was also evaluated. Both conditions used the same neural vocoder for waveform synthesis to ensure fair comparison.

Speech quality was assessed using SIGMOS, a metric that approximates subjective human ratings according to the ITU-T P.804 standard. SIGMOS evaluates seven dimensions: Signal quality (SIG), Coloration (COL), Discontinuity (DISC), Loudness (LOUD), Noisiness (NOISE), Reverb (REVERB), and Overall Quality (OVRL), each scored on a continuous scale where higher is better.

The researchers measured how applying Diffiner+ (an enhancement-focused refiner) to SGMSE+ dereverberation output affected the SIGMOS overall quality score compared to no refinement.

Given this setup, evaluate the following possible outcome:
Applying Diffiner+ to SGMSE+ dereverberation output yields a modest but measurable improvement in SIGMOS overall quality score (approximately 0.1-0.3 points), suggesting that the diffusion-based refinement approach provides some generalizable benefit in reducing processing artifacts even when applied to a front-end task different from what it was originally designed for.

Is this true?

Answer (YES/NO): NO